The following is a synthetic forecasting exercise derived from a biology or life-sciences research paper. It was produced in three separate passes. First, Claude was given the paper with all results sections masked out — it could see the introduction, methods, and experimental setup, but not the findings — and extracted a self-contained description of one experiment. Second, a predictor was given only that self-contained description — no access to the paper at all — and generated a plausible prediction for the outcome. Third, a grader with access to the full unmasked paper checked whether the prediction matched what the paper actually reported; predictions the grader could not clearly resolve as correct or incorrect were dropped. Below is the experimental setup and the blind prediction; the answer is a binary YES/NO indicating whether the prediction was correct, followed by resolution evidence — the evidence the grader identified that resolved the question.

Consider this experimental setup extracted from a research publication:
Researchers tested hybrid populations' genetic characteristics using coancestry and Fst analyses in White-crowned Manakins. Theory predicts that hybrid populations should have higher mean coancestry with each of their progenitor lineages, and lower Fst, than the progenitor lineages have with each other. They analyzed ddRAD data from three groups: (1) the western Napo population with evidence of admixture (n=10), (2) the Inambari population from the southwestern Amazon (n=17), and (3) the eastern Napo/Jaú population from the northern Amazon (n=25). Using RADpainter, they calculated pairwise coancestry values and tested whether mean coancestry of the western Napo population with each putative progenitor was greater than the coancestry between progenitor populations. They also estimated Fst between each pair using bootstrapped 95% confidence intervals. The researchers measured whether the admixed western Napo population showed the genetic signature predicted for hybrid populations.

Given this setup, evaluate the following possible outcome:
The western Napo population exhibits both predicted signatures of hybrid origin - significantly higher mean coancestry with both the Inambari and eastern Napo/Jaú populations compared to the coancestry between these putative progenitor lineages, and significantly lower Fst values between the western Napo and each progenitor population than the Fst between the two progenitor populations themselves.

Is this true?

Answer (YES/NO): YES